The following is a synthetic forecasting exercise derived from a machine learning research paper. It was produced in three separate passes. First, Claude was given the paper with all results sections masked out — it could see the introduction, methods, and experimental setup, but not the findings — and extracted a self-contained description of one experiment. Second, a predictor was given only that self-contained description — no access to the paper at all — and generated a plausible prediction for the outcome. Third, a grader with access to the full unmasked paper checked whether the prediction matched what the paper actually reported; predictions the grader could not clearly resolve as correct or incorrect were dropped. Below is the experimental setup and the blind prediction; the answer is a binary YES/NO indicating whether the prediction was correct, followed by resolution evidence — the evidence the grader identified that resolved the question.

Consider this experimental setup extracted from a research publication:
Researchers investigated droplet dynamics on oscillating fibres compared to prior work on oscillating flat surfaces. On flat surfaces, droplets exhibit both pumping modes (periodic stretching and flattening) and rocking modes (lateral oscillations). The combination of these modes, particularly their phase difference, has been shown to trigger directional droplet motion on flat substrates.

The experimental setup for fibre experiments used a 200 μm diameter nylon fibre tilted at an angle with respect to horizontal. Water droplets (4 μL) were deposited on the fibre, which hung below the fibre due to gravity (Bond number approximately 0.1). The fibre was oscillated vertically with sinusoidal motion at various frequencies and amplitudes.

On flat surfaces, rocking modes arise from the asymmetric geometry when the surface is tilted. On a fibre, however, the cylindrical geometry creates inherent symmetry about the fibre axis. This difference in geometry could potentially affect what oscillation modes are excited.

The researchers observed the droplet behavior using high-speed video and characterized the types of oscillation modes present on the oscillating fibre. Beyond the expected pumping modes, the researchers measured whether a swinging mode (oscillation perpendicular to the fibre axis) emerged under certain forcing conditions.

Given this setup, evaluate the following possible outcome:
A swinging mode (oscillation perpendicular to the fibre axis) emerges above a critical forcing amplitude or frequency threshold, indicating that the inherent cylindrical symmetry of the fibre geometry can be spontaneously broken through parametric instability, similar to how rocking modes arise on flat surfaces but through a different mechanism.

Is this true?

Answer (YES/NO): YES